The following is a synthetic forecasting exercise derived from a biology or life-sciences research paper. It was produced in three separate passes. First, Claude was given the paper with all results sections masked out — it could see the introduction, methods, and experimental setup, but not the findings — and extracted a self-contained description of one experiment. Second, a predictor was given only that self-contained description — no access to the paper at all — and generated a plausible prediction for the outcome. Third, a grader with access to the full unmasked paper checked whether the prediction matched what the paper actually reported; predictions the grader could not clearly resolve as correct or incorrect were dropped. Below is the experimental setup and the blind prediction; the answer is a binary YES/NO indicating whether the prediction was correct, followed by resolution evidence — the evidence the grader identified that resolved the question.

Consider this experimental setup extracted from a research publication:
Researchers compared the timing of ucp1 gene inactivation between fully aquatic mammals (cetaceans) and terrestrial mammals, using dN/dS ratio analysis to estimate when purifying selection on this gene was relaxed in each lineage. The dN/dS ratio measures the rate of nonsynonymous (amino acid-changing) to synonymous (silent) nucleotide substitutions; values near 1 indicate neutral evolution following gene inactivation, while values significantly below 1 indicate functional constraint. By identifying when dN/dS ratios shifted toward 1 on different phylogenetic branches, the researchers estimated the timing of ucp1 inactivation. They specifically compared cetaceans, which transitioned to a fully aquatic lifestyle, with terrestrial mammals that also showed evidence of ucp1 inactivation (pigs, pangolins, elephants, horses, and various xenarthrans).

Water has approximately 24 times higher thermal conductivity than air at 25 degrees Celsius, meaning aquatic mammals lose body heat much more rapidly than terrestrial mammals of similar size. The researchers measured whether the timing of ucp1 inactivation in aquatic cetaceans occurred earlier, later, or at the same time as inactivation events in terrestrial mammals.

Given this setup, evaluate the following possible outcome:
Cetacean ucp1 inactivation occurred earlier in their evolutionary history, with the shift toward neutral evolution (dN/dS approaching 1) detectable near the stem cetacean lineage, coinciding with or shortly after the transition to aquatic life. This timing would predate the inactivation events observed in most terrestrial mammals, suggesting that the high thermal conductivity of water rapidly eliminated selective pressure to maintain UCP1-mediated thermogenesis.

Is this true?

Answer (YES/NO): YES